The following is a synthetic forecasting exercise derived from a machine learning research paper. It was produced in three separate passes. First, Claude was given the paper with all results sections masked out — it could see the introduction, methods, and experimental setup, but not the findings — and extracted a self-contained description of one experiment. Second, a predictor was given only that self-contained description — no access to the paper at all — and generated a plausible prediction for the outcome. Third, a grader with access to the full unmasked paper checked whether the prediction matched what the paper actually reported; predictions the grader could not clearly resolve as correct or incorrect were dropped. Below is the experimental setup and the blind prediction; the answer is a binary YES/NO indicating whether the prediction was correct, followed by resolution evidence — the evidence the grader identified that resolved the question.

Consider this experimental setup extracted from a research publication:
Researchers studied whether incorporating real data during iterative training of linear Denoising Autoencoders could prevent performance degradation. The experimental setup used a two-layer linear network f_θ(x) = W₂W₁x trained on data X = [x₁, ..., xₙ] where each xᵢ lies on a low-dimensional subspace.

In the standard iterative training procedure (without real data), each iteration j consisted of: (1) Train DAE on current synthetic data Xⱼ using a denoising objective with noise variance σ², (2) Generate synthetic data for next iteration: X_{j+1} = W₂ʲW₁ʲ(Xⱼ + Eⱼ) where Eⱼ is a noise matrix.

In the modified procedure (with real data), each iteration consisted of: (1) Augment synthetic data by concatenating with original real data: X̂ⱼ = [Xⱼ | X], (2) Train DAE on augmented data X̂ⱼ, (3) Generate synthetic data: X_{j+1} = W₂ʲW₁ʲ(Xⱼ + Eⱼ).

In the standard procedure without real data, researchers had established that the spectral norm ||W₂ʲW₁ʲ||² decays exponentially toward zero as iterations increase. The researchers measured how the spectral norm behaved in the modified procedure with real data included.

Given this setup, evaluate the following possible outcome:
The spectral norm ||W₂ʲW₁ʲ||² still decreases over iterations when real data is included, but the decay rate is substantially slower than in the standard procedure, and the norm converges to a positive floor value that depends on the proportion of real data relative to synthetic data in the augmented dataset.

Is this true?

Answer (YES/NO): NO